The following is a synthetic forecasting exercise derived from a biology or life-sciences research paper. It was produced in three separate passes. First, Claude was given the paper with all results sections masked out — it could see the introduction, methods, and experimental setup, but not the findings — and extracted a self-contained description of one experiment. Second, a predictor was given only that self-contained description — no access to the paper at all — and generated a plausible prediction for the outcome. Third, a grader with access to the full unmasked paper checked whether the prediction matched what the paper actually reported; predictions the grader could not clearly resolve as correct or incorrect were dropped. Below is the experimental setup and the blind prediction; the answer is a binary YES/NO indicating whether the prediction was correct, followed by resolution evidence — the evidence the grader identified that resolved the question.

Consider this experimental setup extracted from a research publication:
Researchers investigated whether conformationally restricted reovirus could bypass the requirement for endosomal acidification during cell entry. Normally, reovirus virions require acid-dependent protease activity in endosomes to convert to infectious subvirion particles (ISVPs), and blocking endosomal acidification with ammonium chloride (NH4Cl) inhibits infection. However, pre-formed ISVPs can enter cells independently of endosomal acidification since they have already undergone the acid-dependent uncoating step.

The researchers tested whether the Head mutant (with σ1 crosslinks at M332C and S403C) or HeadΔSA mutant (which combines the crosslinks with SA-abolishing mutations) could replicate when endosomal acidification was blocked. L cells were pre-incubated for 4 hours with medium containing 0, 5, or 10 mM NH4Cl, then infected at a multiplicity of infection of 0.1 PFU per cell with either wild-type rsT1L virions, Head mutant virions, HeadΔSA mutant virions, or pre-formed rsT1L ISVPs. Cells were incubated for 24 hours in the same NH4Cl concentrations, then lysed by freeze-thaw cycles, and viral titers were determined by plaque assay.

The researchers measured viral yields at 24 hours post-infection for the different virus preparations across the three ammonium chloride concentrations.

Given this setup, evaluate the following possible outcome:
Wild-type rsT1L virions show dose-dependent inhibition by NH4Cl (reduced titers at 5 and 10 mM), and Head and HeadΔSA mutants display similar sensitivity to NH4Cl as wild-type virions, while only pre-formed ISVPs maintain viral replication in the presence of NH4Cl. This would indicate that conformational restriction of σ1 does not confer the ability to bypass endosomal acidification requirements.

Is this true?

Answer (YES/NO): YES